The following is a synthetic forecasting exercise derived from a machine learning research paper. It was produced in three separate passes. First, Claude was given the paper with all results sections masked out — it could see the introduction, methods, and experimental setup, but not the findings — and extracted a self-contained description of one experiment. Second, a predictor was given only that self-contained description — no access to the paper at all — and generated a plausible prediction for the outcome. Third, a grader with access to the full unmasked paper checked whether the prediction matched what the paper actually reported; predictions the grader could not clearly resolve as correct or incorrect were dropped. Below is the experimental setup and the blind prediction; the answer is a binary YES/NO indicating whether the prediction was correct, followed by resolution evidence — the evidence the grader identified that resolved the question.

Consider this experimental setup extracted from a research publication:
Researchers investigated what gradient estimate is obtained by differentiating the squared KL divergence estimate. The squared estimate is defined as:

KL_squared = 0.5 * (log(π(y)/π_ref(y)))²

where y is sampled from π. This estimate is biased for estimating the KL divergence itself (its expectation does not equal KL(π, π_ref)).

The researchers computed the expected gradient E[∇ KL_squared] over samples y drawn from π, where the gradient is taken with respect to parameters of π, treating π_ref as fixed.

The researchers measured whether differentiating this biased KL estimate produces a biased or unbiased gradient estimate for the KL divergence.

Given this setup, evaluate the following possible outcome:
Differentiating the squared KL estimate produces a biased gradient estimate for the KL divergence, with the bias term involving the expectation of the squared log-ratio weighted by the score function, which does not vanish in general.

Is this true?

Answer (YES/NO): NO